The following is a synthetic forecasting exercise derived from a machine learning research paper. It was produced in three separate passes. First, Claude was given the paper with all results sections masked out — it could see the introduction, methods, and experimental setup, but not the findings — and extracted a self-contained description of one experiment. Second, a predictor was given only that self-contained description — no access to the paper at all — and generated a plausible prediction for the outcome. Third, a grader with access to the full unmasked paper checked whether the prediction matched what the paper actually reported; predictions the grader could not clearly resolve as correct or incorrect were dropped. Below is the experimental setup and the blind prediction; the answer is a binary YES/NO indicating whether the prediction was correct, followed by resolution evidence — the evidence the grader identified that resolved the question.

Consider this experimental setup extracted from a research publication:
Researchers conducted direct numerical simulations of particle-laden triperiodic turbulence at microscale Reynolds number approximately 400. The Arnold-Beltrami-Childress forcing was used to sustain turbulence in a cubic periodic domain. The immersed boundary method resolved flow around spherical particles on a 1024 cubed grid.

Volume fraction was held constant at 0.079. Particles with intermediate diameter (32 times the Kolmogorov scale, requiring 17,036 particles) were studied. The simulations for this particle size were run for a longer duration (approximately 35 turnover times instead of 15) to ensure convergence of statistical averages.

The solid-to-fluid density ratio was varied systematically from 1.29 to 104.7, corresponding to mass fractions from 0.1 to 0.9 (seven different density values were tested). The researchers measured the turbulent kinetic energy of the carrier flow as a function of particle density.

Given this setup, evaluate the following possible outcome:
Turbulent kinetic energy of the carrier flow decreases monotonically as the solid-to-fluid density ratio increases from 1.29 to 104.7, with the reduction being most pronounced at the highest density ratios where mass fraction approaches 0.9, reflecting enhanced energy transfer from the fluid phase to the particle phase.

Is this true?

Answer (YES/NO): NO